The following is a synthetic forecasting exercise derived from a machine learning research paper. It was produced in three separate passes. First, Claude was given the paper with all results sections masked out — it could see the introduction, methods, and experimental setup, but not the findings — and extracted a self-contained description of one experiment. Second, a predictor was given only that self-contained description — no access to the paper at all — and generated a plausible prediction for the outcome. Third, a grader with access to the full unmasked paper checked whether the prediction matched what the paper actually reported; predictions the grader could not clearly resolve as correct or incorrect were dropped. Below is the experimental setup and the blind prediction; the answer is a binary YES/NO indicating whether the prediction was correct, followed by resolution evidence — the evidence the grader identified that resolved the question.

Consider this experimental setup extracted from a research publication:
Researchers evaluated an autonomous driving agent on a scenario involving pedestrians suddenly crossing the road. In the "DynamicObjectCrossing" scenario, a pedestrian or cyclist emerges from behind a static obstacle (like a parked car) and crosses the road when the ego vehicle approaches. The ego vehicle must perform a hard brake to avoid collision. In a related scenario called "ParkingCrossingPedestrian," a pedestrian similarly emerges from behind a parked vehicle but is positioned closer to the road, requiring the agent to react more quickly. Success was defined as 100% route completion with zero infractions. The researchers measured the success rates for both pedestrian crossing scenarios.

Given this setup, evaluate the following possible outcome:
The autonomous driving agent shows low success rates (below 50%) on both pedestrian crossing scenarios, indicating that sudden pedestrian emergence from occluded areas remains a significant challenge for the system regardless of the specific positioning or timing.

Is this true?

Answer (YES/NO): NO